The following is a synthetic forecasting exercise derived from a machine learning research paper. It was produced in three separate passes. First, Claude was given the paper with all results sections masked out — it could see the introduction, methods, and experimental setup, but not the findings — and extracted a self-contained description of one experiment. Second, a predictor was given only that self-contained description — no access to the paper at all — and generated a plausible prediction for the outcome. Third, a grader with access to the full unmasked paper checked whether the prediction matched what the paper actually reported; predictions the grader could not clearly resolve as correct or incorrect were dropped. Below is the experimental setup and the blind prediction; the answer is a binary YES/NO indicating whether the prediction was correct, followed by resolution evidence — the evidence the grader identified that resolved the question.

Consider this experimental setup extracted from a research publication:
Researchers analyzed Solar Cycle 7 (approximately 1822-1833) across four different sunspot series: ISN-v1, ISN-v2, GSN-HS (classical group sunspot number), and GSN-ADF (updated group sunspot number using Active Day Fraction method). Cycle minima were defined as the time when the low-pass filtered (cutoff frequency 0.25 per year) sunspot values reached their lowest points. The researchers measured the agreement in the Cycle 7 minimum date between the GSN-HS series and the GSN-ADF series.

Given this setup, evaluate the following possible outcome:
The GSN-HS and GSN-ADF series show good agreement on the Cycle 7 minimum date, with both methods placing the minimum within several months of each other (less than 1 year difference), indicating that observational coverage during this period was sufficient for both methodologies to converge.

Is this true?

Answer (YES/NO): NO